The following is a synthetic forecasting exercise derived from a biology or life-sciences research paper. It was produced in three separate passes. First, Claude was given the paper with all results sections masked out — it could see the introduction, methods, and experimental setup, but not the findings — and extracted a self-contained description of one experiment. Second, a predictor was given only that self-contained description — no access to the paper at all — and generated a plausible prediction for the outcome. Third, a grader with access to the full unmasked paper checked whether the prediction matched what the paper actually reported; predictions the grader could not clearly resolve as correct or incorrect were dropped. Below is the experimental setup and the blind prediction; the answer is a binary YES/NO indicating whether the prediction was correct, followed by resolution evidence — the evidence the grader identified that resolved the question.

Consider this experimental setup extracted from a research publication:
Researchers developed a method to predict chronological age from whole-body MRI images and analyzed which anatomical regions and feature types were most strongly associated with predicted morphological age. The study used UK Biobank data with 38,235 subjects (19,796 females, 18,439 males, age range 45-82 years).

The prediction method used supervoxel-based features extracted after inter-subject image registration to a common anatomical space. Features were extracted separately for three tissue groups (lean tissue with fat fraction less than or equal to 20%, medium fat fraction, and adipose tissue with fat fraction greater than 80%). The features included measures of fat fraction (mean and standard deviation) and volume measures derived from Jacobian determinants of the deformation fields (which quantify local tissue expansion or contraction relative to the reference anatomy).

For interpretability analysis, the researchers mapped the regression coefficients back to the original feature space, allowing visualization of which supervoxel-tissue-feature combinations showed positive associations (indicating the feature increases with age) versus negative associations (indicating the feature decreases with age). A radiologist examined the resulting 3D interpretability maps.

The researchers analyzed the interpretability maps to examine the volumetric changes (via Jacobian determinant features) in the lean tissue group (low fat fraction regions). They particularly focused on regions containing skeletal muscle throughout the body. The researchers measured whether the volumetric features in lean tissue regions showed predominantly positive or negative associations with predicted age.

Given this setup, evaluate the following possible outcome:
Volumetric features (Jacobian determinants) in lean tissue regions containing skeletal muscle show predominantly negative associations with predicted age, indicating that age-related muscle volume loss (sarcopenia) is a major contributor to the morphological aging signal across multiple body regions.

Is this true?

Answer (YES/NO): YES